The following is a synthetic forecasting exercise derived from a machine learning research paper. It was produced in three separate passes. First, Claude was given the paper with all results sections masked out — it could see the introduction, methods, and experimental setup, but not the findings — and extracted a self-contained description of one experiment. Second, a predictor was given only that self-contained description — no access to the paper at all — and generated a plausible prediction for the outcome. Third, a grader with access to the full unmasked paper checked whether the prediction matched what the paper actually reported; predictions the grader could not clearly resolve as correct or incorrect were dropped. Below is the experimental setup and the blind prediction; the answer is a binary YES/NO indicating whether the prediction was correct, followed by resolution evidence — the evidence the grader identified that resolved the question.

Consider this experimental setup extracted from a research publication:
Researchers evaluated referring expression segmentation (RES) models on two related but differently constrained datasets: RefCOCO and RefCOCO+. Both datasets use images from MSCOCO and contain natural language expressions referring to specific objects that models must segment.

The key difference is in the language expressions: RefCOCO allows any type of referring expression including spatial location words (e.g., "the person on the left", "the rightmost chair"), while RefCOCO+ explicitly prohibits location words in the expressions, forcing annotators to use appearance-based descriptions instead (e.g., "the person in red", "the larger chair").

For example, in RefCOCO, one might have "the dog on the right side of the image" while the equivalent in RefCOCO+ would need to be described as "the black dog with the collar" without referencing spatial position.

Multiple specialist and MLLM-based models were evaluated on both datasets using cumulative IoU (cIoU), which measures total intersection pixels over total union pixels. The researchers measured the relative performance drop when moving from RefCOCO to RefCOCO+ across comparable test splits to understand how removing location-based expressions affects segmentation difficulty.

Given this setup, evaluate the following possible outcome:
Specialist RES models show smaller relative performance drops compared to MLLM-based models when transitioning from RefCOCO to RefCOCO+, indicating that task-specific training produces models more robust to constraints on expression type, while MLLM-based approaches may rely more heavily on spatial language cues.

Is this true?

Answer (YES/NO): NO